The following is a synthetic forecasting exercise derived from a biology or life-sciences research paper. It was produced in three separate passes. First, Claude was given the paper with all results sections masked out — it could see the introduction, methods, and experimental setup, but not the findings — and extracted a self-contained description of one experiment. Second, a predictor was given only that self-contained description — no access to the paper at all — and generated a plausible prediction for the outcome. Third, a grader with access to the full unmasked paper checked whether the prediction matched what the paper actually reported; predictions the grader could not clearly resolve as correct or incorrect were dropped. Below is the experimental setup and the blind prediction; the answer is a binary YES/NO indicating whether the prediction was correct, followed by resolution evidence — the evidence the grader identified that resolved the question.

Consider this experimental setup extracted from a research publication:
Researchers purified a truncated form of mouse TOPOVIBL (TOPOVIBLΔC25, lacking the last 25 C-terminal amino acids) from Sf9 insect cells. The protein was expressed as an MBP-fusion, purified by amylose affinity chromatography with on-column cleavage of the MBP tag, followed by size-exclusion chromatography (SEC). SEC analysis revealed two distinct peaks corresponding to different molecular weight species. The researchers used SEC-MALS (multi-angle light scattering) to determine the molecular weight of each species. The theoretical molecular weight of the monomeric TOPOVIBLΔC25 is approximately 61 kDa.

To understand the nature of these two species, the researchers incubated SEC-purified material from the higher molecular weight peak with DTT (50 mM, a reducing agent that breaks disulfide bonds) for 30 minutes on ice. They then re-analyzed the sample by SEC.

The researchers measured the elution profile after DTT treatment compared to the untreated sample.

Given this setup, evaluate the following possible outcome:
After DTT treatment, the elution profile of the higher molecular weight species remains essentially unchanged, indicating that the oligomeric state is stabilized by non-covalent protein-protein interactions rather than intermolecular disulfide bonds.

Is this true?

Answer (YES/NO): NO